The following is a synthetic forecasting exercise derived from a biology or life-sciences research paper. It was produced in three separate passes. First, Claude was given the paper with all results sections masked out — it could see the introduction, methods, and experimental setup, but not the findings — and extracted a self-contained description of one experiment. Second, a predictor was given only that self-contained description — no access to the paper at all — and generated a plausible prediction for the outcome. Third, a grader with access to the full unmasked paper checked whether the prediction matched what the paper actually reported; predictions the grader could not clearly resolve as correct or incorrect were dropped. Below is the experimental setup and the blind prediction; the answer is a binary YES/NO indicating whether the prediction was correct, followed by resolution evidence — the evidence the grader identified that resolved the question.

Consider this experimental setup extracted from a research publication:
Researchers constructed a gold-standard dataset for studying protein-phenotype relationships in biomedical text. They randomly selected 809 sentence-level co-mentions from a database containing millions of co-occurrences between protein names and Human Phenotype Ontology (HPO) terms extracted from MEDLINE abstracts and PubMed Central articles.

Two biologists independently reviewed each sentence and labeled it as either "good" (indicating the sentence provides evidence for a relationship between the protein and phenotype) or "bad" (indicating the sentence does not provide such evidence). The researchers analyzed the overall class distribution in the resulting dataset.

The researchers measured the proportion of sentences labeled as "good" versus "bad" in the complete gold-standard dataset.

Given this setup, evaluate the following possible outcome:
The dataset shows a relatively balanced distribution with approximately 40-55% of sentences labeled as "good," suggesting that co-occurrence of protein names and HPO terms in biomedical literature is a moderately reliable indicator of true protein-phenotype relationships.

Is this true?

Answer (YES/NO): NO